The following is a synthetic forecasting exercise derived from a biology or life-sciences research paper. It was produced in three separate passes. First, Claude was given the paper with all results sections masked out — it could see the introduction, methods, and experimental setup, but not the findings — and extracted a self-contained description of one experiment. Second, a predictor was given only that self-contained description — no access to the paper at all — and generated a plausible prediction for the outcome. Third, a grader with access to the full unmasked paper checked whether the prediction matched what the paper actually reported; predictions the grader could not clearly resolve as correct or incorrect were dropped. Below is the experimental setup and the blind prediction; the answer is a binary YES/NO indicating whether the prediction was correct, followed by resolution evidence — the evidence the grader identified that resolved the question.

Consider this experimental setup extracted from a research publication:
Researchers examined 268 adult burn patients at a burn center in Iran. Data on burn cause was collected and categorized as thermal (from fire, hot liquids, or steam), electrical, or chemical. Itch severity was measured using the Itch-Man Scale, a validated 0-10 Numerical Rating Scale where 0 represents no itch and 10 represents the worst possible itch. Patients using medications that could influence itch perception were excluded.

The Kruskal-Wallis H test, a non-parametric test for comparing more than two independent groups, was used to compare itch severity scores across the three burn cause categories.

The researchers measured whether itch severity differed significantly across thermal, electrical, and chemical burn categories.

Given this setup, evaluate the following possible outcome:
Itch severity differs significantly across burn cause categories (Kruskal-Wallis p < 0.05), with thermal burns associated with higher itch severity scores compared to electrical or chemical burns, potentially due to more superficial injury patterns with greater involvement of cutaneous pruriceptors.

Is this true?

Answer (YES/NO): NO